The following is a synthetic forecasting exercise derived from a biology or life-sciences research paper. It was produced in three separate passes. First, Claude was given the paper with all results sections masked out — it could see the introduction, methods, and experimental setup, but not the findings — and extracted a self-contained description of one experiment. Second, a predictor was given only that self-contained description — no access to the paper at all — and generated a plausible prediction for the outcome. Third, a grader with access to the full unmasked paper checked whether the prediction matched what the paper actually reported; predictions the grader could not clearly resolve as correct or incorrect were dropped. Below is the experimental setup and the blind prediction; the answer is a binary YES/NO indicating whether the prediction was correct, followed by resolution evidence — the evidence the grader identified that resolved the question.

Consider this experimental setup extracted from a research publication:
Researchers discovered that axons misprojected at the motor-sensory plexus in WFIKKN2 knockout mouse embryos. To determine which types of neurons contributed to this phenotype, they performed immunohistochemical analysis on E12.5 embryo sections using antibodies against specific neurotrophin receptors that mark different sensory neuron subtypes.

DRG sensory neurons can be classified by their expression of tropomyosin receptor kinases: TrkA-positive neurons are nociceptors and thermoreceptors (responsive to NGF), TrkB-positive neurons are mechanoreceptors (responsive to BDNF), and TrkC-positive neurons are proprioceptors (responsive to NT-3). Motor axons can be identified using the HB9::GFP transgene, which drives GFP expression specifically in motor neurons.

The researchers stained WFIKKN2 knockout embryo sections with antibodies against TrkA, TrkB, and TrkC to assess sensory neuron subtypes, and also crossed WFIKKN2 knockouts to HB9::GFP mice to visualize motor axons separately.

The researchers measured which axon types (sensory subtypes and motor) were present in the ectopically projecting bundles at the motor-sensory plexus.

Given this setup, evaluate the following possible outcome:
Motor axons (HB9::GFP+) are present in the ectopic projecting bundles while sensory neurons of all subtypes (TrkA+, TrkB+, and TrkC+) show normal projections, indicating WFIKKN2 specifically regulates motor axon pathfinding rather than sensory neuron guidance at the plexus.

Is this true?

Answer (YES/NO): NO